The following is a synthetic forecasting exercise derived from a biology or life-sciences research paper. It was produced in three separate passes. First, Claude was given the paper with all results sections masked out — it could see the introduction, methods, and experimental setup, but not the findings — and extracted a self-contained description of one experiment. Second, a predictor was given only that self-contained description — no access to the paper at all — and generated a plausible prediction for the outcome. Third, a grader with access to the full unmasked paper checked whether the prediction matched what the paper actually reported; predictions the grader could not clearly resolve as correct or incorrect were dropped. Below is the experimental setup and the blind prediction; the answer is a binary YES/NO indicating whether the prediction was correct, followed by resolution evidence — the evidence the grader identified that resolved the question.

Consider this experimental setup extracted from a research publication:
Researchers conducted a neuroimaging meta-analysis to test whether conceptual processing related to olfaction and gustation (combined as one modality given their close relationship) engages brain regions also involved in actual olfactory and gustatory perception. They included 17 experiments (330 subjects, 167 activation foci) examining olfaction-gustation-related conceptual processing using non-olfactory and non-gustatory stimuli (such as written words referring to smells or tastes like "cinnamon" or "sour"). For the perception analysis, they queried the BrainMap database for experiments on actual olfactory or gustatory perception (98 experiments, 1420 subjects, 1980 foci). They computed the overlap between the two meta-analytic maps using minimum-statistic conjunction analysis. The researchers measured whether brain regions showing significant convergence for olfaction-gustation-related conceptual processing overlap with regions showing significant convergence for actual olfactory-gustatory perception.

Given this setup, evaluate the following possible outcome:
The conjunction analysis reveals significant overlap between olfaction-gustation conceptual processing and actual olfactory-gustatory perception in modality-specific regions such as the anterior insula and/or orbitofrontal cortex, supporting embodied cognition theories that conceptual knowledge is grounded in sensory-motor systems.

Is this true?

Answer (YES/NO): YES